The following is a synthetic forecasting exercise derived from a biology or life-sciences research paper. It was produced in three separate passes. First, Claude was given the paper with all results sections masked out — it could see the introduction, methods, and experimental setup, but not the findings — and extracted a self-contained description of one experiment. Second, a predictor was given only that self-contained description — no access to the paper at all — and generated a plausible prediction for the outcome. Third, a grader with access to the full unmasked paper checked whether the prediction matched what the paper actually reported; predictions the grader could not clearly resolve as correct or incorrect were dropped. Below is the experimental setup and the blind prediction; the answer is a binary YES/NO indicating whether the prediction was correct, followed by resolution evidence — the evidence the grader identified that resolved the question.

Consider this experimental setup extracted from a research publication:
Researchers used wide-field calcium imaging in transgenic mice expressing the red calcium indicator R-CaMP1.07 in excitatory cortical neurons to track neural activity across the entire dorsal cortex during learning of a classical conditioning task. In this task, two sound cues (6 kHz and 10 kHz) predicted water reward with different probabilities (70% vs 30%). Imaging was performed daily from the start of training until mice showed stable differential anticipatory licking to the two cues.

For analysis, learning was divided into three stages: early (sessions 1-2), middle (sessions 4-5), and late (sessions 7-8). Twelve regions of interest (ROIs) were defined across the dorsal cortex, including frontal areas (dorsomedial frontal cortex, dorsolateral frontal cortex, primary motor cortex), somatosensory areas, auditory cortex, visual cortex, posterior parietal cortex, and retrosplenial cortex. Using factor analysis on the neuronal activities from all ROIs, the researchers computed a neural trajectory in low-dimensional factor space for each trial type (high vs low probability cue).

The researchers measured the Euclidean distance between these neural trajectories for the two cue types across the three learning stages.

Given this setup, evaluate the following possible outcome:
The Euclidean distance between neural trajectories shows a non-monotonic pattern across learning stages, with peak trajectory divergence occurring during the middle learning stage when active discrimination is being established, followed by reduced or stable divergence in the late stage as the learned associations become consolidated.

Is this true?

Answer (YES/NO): NO